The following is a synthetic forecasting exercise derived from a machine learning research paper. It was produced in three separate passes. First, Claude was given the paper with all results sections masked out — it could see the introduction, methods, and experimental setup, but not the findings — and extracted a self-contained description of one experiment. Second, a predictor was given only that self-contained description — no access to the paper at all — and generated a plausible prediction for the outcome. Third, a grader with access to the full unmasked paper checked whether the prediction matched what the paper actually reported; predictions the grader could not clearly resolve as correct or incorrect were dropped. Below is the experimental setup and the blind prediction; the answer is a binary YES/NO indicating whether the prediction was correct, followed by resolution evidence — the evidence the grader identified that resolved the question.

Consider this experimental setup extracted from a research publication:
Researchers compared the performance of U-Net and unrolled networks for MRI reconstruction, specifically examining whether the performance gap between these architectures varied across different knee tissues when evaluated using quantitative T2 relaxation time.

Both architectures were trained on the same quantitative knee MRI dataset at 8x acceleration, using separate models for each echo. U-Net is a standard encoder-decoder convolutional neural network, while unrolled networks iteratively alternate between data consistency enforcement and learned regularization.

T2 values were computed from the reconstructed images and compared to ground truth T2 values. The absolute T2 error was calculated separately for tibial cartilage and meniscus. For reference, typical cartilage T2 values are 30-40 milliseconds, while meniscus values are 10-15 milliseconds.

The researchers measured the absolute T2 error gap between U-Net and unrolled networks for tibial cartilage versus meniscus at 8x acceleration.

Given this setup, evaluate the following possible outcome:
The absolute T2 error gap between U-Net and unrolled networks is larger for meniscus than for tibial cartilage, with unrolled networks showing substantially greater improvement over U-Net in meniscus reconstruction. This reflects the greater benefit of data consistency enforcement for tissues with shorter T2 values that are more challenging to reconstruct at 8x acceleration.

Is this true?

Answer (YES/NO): NO